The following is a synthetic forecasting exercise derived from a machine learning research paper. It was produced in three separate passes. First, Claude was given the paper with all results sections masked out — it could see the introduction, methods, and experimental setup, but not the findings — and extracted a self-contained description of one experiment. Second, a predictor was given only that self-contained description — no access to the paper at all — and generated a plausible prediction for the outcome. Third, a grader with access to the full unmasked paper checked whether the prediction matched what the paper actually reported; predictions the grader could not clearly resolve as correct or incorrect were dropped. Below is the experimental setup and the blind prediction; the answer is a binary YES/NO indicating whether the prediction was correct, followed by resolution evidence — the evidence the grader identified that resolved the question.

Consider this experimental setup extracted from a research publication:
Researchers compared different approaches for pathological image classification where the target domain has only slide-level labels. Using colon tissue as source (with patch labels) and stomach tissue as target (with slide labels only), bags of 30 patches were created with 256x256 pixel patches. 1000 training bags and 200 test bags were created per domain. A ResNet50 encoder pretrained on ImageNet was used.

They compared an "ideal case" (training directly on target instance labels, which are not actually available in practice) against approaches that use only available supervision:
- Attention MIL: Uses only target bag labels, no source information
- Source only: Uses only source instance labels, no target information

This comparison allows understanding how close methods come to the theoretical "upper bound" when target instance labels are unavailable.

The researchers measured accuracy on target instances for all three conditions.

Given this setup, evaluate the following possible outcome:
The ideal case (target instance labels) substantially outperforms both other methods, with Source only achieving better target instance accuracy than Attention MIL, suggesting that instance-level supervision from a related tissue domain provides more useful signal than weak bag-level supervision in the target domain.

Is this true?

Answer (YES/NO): YES